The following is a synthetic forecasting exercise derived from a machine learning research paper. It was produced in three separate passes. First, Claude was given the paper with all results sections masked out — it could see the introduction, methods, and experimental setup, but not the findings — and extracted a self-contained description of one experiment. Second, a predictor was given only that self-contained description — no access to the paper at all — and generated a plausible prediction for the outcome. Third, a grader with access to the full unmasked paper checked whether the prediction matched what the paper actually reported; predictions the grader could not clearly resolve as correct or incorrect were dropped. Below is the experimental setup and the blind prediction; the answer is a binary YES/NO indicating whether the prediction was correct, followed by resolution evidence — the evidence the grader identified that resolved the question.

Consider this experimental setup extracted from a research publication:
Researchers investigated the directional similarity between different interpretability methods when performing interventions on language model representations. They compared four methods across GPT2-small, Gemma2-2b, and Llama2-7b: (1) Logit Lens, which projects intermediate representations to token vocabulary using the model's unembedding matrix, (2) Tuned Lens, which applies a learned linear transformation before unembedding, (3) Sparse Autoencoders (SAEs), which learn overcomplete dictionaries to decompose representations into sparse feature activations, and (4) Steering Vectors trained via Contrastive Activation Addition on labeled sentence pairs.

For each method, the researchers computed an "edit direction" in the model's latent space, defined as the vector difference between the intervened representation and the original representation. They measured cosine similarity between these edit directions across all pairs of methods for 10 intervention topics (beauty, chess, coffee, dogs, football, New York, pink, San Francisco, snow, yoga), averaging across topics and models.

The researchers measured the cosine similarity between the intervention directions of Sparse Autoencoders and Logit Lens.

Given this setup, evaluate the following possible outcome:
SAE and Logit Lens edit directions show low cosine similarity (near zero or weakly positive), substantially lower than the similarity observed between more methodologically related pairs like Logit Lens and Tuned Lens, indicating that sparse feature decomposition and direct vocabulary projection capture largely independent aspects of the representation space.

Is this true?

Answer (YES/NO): YES